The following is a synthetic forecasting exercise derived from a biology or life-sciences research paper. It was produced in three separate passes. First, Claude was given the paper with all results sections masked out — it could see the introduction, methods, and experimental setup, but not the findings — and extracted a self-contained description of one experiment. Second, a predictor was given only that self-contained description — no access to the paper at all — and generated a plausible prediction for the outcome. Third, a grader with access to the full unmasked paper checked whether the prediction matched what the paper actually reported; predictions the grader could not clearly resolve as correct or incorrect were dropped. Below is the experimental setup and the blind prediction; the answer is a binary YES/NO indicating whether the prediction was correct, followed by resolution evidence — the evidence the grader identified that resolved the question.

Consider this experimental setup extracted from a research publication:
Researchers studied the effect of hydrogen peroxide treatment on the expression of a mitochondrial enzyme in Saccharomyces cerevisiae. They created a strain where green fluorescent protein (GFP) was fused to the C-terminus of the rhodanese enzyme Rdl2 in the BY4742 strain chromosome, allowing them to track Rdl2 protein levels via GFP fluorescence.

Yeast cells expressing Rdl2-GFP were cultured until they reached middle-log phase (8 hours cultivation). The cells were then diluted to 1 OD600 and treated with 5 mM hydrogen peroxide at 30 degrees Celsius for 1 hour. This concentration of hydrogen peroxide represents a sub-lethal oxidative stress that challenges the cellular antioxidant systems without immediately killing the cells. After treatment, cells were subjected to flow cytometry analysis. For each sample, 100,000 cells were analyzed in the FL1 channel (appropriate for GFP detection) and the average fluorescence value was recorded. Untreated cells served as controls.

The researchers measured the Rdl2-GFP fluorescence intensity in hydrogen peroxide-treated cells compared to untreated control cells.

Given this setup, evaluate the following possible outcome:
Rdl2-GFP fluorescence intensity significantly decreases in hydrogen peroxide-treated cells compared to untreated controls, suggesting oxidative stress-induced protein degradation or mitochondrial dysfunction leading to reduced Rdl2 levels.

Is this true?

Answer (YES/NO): NO